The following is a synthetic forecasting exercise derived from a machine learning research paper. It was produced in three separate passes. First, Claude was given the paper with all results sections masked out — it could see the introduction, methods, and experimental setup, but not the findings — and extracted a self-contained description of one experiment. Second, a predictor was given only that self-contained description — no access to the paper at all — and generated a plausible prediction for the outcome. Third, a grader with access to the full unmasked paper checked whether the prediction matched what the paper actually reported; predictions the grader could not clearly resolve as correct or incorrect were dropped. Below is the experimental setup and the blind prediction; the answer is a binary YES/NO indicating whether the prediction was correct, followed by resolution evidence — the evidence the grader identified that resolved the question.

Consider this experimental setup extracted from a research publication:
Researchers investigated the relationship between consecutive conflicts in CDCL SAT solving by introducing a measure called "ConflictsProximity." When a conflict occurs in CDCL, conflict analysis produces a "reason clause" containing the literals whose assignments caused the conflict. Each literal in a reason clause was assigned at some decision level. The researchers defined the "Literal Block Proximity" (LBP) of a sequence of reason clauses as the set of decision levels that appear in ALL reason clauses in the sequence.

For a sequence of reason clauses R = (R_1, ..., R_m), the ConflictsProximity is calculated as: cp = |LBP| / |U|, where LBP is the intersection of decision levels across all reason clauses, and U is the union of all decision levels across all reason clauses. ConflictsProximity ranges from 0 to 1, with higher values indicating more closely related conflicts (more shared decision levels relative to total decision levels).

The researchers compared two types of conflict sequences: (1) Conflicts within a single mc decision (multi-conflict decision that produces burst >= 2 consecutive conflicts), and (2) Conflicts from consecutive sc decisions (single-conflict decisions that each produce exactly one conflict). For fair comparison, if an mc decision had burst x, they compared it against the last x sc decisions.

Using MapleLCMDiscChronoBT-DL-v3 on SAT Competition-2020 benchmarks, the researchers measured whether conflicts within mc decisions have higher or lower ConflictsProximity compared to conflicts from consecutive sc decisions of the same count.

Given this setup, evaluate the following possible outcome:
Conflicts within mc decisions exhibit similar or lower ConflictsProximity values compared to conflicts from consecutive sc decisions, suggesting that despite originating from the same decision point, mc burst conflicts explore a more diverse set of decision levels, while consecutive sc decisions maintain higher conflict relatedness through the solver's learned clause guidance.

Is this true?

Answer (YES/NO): NO